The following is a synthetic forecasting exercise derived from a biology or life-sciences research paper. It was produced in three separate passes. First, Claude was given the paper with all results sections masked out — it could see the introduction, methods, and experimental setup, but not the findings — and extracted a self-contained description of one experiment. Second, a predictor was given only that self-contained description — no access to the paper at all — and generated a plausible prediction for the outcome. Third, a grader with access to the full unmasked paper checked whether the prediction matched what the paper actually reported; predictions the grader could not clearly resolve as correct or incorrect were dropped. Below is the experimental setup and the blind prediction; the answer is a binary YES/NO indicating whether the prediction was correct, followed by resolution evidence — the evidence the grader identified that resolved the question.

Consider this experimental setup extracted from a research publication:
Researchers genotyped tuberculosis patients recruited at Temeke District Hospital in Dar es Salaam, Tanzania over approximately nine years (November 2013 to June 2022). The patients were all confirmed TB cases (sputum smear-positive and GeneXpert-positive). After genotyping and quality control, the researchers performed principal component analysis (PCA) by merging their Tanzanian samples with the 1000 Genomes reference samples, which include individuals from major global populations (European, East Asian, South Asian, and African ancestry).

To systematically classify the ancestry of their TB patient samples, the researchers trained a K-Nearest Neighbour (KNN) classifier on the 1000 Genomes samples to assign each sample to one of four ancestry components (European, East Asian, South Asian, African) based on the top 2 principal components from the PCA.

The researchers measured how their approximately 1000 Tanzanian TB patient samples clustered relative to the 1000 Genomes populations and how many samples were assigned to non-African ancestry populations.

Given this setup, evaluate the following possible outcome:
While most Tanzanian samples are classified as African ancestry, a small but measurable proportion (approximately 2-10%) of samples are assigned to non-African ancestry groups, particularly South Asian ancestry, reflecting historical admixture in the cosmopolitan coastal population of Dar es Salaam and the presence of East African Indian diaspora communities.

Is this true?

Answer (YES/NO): NO